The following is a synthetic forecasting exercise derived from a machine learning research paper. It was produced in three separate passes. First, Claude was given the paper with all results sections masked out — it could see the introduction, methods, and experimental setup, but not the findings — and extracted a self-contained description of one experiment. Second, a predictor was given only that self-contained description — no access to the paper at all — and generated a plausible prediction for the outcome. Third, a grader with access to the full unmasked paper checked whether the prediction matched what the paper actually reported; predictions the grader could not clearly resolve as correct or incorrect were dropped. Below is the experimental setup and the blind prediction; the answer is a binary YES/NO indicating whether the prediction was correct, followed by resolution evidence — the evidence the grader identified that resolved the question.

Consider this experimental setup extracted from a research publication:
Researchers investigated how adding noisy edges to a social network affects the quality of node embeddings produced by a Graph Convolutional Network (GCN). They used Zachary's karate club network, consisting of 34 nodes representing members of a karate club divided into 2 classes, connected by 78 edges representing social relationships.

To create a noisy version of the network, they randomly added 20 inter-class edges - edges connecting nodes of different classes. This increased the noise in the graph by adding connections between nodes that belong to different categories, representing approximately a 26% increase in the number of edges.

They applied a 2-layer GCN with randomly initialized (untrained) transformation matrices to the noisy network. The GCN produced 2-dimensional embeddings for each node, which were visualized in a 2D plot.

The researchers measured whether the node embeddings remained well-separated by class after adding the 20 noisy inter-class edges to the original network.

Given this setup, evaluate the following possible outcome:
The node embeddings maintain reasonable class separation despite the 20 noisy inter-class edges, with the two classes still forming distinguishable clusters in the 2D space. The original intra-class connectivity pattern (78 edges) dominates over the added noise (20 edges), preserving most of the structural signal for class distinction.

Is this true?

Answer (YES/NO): NO